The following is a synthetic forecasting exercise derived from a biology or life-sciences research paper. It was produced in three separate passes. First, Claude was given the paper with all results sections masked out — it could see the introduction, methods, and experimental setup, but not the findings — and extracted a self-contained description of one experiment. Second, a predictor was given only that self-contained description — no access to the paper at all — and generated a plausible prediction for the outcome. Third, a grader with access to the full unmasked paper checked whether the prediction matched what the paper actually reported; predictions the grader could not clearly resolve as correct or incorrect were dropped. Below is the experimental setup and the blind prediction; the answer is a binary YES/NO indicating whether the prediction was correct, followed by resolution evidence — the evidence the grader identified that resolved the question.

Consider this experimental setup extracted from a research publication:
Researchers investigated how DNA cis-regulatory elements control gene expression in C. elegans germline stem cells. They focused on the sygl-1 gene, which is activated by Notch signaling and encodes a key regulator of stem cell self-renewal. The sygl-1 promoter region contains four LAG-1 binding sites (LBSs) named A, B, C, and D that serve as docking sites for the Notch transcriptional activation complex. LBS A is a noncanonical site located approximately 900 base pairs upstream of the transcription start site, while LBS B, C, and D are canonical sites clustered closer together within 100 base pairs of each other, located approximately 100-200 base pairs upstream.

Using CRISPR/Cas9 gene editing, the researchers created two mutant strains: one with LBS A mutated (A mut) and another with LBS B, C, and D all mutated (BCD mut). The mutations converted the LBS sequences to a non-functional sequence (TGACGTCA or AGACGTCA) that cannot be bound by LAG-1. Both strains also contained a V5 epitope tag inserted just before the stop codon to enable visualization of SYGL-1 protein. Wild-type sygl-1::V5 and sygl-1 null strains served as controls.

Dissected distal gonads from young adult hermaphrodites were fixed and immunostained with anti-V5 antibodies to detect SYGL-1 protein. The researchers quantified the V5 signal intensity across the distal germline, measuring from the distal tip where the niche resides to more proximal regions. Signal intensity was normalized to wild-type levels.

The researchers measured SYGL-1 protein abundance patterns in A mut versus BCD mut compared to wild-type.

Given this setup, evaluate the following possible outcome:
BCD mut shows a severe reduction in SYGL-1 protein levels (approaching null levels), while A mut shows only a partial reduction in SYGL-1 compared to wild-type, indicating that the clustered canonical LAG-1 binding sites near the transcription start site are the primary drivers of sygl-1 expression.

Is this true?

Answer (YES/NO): NO